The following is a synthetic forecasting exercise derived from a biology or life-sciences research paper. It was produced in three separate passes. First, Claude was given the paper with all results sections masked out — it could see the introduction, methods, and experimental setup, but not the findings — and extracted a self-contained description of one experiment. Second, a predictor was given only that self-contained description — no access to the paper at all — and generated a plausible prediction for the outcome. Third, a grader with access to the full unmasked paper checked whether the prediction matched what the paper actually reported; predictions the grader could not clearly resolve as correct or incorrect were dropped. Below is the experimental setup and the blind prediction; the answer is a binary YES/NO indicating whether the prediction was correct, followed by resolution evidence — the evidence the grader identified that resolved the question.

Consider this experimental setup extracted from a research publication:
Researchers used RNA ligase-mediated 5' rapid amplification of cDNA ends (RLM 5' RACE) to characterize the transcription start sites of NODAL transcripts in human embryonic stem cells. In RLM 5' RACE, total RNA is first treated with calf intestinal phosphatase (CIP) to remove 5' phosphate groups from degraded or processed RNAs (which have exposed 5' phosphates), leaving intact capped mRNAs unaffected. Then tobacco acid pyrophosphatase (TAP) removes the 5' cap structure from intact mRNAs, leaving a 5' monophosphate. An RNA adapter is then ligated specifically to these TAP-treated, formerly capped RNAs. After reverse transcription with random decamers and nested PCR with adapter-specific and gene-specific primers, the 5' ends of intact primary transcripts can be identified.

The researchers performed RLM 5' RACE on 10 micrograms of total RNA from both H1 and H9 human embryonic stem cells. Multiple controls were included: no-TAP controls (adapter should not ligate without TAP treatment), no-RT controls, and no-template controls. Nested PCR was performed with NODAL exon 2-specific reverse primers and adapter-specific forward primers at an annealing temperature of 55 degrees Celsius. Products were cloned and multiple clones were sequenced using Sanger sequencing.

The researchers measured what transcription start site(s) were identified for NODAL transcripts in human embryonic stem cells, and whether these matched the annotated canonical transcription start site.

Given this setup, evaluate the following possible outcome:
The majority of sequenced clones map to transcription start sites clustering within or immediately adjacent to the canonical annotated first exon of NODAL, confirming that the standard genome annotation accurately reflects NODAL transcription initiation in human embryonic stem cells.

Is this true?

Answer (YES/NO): NO